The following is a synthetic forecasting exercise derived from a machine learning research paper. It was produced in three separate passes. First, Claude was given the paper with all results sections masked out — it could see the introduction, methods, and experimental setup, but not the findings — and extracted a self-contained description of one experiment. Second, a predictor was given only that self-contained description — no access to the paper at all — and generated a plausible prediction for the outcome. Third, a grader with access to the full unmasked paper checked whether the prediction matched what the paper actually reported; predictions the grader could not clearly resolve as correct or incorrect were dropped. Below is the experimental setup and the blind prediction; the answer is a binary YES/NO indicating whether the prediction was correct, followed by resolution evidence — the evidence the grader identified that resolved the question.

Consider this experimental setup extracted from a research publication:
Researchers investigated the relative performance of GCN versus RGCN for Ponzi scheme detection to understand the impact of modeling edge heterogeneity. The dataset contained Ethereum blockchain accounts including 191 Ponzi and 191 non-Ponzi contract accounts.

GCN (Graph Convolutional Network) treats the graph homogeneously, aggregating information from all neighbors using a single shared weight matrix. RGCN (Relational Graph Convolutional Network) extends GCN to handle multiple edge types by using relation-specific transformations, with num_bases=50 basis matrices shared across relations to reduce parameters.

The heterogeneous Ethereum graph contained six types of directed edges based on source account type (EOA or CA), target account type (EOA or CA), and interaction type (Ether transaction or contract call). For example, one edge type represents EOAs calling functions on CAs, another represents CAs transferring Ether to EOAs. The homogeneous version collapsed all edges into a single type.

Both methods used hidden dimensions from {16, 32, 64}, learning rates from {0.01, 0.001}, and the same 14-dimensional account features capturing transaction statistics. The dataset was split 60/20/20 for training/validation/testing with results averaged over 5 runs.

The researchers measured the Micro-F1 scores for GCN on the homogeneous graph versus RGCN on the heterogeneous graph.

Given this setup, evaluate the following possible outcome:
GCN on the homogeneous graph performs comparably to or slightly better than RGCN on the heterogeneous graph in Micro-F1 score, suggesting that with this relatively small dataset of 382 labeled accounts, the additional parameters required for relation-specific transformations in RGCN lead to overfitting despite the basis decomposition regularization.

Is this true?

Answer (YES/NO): NO